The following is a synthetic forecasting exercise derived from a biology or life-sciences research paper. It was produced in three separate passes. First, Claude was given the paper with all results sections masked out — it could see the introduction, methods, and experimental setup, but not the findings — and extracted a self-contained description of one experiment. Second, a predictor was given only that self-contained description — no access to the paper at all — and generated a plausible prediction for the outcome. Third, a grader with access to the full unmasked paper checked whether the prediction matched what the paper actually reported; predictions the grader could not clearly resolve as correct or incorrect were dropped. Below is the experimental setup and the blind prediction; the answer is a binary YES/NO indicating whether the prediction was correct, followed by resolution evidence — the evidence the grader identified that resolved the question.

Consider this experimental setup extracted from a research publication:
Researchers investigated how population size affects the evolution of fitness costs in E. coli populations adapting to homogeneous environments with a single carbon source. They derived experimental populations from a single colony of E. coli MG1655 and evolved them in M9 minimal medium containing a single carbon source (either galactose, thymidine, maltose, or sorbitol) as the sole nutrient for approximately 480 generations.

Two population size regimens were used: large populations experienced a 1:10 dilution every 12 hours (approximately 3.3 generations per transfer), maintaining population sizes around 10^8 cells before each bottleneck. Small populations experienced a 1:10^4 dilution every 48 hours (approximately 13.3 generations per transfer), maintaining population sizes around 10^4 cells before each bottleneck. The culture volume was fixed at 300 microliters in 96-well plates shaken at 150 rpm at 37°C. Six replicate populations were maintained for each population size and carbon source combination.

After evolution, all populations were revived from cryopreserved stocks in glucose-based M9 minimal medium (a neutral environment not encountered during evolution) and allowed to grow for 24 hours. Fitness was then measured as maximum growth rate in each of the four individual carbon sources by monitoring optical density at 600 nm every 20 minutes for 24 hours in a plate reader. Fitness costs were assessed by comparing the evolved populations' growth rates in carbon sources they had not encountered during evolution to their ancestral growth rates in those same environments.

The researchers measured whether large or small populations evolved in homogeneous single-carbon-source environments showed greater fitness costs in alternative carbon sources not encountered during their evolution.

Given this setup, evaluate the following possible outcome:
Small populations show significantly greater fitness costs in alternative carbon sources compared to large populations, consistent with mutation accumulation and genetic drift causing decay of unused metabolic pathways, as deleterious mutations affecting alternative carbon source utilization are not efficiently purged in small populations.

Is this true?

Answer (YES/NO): NO